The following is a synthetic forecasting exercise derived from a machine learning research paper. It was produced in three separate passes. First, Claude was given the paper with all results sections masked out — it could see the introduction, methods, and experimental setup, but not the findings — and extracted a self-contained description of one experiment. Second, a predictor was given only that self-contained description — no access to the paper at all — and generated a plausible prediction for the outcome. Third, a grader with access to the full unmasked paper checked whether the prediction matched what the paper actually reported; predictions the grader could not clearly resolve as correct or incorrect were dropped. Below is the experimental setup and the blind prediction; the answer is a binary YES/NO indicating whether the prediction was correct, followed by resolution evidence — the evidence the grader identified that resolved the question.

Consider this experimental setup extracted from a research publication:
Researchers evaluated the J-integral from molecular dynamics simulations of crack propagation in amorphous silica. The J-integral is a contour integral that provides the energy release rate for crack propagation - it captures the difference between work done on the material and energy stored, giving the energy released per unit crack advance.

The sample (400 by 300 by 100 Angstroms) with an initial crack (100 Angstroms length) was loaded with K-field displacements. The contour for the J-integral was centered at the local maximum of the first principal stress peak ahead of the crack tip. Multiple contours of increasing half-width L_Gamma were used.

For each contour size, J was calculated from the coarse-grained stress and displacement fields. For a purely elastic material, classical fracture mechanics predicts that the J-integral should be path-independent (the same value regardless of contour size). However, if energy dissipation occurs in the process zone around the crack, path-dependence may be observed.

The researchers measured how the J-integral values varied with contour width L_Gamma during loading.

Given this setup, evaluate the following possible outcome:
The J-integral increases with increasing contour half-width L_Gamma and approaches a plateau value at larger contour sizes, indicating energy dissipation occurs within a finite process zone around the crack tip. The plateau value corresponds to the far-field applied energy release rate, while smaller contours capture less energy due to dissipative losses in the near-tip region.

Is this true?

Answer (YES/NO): NO